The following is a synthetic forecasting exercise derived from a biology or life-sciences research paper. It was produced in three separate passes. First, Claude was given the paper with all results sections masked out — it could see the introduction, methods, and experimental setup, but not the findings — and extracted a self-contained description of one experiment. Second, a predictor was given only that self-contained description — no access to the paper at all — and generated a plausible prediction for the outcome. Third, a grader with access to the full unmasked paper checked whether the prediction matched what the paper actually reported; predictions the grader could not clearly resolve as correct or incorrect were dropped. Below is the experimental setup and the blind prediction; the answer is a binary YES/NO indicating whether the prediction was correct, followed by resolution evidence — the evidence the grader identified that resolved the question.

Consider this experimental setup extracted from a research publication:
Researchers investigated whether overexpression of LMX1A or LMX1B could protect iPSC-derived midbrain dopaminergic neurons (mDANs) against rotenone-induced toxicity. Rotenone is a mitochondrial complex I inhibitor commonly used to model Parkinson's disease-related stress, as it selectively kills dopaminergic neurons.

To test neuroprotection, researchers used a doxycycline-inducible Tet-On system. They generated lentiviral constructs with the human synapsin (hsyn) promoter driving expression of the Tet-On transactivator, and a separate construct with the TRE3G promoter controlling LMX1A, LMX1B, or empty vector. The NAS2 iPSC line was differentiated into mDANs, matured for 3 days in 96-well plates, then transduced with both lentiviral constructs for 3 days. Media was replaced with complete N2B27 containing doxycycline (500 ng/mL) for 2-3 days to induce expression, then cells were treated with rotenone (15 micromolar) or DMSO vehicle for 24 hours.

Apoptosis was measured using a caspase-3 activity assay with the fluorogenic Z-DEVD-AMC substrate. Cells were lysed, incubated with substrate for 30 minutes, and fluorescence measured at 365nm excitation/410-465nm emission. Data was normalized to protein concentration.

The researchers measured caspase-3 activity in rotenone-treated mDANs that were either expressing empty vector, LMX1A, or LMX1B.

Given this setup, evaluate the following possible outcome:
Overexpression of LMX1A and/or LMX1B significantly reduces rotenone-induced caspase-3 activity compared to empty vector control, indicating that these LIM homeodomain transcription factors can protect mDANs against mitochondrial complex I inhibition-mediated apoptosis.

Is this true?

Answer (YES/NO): YES